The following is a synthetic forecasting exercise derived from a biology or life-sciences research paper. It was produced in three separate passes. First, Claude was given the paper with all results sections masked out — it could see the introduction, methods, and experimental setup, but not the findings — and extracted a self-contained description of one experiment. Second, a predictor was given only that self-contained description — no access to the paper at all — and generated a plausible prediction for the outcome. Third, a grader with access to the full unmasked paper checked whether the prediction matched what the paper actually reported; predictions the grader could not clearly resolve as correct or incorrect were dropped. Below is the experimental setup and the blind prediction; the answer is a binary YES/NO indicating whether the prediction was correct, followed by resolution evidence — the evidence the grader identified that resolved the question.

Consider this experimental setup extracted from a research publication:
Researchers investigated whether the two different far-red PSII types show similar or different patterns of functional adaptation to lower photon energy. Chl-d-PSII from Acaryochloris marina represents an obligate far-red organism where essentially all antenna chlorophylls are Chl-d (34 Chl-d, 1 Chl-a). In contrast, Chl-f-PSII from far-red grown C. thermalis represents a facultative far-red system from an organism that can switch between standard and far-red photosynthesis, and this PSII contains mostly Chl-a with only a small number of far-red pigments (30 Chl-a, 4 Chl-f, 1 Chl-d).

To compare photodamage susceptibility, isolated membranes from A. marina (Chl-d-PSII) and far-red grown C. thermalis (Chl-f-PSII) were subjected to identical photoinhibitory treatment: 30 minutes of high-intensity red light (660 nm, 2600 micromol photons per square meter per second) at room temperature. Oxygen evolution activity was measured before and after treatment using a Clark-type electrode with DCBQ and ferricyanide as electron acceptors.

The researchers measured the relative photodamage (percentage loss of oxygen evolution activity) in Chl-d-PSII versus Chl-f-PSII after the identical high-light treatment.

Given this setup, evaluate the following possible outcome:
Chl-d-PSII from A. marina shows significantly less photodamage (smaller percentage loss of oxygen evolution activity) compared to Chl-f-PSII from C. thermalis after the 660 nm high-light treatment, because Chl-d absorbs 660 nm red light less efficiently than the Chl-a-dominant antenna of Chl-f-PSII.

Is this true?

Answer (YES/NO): NO